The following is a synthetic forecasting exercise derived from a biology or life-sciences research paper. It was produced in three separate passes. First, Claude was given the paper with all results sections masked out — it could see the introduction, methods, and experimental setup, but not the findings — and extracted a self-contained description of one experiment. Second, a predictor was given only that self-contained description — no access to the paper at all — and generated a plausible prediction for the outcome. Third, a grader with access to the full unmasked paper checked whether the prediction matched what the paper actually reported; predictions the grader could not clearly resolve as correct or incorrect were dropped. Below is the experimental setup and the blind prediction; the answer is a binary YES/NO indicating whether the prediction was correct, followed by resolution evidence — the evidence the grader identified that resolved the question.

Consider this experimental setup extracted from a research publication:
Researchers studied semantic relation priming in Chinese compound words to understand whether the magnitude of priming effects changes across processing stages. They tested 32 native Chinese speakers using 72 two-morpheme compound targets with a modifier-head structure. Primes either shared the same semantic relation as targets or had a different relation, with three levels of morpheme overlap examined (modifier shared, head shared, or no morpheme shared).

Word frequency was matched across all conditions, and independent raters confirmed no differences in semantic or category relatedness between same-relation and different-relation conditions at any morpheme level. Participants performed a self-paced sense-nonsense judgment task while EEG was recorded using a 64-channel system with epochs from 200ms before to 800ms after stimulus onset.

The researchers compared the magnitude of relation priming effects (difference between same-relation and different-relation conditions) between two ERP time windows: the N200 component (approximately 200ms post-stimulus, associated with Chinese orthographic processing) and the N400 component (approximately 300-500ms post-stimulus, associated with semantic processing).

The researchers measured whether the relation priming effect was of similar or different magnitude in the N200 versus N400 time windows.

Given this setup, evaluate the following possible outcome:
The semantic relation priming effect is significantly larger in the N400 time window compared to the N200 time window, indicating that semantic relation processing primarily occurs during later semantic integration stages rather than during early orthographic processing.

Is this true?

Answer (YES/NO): NO